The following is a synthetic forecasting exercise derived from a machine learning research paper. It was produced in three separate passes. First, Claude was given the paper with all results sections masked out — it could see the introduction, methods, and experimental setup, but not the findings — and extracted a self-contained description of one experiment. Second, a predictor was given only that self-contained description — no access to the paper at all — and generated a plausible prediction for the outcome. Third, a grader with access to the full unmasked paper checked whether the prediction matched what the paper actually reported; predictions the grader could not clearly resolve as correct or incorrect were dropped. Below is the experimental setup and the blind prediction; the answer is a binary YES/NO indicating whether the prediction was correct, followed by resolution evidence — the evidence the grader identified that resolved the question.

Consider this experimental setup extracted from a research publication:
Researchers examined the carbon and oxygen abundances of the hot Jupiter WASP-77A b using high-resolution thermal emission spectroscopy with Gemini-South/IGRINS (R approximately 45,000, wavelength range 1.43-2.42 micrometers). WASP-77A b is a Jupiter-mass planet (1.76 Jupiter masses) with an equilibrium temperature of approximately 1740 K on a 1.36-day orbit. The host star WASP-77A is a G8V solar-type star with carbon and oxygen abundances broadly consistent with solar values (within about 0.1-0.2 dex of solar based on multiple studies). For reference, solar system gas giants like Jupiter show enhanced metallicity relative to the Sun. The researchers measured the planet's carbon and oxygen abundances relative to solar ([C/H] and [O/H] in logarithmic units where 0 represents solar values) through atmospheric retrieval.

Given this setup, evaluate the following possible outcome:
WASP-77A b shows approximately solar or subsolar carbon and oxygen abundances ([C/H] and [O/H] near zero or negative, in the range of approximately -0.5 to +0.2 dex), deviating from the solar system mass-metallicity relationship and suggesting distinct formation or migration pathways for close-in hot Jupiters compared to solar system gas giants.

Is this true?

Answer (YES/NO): YES